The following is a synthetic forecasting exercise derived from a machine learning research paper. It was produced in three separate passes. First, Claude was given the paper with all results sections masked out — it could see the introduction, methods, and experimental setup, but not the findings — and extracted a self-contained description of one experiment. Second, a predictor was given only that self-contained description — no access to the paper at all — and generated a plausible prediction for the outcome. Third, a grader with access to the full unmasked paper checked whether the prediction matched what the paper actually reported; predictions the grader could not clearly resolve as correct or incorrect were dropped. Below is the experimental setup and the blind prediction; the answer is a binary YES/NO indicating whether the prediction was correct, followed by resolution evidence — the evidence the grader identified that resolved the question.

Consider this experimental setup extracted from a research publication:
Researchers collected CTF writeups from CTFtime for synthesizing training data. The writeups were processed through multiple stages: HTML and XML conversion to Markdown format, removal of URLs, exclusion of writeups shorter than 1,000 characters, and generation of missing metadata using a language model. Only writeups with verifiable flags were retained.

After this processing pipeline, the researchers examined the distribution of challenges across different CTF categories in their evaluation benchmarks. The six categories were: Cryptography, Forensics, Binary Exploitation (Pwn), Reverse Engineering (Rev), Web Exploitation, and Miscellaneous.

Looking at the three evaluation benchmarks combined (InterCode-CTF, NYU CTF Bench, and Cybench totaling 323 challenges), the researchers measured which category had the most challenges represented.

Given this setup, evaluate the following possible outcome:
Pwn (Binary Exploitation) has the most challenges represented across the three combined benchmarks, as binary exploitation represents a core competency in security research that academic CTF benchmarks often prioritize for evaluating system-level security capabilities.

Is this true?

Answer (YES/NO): NO